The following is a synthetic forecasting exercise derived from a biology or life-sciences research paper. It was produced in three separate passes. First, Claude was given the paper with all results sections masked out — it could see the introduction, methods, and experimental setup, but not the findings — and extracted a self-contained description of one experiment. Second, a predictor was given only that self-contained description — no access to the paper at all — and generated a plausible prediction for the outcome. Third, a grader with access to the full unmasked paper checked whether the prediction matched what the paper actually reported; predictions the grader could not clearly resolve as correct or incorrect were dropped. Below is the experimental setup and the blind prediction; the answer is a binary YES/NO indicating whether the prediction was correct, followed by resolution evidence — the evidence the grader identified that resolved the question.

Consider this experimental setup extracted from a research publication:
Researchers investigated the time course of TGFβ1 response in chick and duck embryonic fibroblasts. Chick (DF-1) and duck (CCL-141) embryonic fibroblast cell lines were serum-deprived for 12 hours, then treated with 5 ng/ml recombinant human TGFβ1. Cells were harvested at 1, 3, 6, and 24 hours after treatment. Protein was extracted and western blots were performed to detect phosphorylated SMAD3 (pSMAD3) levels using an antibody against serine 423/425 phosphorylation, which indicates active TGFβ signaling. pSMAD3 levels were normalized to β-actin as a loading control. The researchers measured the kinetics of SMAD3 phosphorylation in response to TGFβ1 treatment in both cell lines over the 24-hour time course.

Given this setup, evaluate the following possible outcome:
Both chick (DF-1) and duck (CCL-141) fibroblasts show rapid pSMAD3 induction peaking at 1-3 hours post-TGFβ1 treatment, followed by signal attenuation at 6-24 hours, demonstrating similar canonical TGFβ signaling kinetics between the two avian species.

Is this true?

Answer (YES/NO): NO